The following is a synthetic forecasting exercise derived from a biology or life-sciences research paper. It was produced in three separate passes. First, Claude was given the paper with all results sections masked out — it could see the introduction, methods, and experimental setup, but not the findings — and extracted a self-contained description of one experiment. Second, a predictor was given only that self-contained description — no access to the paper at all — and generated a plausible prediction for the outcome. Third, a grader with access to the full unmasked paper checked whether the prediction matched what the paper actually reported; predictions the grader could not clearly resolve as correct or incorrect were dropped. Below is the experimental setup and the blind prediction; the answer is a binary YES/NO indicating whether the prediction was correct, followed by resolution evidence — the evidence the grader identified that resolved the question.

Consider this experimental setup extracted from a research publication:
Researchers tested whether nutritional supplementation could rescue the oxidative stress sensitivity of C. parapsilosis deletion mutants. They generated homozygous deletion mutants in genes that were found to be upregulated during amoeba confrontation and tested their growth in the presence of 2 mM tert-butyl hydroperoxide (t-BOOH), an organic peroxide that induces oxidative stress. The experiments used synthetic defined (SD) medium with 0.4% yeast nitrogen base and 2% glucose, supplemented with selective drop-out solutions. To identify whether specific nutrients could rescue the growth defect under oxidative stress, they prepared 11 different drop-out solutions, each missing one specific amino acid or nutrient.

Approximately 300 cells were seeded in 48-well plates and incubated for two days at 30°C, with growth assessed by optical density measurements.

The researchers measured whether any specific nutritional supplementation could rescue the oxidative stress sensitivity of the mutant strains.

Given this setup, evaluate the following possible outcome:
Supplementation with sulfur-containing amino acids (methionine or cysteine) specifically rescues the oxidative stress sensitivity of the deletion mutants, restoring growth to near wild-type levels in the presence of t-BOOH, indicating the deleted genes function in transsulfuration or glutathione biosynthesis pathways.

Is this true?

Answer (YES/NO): NO